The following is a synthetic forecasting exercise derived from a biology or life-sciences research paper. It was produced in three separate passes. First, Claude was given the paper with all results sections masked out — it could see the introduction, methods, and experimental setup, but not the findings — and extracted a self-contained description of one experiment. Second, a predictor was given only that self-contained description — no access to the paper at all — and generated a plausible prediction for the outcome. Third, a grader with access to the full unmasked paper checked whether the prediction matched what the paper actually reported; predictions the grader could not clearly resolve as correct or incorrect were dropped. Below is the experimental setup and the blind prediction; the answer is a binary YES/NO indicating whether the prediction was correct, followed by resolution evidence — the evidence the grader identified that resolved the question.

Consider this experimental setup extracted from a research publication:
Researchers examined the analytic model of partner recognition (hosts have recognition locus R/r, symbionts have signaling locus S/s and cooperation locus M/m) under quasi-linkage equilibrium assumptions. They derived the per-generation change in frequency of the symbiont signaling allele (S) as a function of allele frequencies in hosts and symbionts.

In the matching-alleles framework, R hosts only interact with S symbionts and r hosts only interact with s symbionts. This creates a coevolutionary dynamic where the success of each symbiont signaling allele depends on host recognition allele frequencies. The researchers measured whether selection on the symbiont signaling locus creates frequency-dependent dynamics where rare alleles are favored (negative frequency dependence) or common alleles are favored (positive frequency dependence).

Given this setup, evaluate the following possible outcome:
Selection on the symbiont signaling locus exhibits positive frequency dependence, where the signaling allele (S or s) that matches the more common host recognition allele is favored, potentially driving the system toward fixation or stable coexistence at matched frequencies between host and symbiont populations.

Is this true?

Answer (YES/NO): NO